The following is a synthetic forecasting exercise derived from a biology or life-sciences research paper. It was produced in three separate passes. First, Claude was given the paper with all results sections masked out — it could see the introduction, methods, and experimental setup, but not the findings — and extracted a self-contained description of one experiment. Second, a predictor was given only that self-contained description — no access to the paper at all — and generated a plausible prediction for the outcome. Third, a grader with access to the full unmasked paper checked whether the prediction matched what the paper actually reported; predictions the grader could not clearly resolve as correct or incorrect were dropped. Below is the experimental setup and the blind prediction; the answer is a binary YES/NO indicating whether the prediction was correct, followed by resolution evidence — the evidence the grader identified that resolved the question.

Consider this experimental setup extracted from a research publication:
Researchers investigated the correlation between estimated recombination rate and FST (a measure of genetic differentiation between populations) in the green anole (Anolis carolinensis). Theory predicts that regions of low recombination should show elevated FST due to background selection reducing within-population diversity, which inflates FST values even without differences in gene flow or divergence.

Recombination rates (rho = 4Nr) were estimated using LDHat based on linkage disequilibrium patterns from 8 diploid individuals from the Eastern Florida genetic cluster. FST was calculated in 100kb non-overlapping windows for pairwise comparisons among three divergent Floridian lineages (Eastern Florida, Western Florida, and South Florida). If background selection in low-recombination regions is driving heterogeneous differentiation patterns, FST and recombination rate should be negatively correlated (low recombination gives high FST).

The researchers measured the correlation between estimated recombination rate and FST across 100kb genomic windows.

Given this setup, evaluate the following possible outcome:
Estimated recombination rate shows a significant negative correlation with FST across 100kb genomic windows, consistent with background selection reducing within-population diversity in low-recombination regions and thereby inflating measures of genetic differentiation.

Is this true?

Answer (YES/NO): YES